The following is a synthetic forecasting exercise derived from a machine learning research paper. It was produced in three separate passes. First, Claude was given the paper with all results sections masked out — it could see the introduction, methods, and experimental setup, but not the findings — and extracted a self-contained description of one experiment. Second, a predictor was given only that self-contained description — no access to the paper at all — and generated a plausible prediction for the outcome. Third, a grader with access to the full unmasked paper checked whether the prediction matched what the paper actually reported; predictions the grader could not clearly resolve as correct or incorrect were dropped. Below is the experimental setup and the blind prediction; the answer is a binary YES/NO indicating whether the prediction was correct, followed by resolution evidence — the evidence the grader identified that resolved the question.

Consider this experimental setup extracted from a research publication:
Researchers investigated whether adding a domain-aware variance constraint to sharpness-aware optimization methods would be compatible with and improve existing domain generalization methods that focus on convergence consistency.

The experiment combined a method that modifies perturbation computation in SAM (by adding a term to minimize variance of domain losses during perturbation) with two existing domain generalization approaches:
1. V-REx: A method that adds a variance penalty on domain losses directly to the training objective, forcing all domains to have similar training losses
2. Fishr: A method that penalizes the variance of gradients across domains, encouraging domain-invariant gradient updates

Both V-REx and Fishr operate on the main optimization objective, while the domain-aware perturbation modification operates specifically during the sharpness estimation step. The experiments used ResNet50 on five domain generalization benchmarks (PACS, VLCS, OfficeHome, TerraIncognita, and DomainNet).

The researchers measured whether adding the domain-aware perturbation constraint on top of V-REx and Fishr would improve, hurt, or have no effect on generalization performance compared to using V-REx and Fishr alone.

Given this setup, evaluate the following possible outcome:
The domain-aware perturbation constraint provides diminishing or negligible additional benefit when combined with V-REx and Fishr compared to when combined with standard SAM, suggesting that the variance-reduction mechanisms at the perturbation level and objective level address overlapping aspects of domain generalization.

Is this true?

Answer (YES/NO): NO